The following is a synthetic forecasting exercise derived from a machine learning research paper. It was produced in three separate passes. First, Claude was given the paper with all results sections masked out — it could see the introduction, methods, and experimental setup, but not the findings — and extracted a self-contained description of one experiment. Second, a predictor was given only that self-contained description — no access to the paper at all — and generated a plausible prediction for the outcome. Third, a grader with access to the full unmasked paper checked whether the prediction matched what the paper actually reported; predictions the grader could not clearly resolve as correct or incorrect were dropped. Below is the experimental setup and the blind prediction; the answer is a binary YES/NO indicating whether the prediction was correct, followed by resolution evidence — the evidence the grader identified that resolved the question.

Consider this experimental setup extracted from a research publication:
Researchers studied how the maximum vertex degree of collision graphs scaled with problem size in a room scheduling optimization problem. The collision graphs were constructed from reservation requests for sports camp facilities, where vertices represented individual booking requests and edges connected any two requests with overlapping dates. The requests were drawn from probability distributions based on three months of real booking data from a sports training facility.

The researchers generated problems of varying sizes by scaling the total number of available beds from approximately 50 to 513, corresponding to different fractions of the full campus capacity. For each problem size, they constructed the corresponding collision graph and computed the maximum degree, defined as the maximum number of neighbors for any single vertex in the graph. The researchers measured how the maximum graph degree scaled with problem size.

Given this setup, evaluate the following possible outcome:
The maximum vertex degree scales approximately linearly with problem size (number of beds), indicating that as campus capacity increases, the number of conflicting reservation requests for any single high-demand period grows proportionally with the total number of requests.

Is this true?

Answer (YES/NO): YES